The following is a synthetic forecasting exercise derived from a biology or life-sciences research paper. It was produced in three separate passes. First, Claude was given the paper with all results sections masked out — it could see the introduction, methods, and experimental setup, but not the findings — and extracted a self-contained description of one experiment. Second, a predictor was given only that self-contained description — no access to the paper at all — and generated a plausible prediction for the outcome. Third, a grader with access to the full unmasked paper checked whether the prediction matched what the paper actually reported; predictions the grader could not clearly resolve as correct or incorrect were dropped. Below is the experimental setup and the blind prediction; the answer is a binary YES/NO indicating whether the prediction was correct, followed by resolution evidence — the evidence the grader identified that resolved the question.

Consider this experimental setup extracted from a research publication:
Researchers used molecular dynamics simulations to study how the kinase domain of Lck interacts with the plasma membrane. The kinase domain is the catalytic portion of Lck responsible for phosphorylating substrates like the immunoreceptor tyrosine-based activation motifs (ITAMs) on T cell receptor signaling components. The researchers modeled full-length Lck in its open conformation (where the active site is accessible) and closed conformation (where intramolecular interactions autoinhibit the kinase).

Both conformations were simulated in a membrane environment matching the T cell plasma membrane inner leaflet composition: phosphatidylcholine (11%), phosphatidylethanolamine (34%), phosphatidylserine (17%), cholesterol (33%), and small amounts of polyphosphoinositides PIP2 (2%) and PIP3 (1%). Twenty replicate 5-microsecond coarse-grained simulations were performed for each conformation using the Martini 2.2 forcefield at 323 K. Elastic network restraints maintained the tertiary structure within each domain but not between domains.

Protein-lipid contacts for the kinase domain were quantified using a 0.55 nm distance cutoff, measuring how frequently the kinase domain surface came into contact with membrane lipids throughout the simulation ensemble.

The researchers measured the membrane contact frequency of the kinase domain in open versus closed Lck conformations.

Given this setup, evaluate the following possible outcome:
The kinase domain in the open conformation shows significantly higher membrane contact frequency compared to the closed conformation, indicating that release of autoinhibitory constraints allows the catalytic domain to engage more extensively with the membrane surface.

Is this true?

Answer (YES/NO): NO